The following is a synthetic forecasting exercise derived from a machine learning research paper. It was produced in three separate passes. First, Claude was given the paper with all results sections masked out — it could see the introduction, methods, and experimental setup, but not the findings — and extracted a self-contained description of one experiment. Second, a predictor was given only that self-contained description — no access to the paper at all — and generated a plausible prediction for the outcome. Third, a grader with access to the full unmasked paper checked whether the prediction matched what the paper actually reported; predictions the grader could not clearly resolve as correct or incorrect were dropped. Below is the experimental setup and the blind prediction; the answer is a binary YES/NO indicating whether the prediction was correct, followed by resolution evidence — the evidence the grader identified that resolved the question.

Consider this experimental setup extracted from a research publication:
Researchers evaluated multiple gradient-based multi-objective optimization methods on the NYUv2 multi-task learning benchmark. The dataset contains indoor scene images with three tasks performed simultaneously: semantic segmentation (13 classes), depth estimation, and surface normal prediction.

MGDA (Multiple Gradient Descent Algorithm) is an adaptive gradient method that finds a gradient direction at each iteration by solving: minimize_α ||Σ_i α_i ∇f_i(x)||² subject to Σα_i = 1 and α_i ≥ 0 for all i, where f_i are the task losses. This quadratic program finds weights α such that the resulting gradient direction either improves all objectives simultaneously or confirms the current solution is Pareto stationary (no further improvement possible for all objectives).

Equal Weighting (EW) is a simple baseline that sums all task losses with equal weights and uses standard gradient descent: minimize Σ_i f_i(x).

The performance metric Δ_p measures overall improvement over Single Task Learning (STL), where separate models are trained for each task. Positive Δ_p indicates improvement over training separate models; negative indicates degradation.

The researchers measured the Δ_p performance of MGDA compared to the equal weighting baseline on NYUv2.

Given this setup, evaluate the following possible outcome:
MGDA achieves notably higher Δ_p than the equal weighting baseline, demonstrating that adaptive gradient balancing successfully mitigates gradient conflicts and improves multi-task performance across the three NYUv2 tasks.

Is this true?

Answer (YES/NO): NO